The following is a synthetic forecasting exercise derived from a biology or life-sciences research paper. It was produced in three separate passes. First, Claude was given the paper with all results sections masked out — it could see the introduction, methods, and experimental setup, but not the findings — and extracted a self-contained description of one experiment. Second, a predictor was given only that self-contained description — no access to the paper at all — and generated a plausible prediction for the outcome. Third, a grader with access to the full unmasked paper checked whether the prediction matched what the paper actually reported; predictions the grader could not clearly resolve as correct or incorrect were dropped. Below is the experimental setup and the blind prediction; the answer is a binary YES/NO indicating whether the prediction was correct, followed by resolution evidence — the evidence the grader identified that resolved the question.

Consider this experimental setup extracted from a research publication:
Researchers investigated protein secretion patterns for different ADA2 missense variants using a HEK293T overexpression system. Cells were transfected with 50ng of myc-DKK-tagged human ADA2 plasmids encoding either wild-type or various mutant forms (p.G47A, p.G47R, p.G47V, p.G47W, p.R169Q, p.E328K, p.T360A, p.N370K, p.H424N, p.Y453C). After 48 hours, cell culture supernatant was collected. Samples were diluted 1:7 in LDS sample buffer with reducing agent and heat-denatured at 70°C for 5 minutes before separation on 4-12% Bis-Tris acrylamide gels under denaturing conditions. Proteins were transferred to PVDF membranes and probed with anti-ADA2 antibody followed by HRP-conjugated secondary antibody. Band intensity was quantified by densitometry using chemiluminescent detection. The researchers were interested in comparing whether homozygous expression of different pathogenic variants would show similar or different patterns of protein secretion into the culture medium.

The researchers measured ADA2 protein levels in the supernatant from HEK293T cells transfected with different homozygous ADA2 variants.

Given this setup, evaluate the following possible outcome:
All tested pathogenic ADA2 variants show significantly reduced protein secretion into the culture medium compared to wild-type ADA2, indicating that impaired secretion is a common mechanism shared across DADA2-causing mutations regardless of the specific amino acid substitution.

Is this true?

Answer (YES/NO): NO